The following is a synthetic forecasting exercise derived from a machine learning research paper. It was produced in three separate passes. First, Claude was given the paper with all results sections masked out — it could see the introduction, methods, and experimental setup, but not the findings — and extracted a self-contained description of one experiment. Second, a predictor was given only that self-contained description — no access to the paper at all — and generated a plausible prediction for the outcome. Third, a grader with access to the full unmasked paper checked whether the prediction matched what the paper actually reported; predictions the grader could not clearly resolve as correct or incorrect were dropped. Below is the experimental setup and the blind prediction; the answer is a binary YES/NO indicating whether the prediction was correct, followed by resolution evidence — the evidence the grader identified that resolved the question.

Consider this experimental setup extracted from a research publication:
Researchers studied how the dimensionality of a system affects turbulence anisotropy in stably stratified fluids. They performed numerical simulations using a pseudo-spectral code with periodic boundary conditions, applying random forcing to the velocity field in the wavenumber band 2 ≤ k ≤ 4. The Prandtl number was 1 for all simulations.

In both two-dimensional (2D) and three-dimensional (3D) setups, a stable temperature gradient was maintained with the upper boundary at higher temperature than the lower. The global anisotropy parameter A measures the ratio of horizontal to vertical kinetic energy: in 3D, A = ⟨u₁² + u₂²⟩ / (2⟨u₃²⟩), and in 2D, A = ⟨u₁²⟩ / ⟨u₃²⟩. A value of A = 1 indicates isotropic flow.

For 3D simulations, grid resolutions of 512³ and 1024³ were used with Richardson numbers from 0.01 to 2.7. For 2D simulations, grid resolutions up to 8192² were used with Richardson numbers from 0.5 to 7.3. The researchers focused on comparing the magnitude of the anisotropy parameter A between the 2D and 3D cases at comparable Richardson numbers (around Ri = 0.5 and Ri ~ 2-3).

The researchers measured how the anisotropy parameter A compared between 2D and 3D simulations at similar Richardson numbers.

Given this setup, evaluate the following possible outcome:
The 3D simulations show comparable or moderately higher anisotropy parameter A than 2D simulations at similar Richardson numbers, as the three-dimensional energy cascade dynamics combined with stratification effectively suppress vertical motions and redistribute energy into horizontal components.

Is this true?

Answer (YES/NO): NO